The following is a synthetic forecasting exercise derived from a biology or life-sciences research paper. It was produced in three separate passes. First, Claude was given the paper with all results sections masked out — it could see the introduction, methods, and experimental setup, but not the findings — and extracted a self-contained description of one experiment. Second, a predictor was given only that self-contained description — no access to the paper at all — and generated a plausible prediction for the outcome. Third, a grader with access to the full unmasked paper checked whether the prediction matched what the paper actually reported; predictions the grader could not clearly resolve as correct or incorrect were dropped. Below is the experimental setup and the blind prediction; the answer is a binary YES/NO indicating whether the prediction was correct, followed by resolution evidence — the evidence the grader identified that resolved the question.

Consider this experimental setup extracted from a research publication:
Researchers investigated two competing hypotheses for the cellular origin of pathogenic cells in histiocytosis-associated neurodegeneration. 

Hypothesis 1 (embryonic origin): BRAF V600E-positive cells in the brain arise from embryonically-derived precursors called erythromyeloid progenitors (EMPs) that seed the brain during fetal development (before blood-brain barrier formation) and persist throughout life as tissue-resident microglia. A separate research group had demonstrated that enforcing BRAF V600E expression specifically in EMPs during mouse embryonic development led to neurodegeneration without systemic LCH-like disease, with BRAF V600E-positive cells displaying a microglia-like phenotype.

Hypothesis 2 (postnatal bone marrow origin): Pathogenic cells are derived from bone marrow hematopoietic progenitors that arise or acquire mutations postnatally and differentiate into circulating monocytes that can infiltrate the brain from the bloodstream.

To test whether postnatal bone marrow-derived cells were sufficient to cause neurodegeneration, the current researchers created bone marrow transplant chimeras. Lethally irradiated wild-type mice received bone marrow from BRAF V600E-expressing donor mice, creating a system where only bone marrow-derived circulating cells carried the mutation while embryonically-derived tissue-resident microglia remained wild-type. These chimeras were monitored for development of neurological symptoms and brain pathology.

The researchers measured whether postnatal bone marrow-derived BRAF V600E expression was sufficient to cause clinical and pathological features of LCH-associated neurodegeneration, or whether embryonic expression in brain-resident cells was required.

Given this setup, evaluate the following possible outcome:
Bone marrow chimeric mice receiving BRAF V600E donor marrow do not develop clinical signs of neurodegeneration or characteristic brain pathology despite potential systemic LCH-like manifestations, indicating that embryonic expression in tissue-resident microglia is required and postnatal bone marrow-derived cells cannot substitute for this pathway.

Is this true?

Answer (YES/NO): NO